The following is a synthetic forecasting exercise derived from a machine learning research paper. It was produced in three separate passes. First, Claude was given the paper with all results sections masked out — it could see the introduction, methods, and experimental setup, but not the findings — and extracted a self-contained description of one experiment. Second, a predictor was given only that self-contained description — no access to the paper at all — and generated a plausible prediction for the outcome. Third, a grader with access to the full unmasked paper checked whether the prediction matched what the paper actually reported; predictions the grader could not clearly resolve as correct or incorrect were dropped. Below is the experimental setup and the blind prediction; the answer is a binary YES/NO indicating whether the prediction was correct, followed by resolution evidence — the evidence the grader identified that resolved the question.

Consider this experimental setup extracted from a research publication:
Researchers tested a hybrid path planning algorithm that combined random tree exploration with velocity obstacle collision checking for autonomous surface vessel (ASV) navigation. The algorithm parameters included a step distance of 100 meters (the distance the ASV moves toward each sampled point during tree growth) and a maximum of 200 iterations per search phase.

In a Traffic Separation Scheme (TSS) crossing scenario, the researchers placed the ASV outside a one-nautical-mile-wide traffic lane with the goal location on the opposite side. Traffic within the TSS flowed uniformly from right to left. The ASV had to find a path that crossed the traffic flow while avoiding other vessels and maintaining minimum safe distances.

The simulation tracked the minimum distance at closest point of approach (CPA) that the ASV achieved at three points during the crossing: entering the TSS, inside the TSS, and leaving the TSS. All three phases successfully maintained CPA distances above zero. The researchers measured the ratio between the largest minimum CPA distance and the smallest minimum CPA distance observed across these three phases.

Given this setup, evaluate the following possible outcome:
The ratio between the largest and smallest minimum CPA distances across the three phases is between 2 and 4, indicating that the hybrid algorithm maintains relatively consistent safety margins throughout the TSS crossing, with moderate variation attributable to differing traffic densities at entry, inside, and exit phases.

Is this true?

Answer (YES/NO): YES